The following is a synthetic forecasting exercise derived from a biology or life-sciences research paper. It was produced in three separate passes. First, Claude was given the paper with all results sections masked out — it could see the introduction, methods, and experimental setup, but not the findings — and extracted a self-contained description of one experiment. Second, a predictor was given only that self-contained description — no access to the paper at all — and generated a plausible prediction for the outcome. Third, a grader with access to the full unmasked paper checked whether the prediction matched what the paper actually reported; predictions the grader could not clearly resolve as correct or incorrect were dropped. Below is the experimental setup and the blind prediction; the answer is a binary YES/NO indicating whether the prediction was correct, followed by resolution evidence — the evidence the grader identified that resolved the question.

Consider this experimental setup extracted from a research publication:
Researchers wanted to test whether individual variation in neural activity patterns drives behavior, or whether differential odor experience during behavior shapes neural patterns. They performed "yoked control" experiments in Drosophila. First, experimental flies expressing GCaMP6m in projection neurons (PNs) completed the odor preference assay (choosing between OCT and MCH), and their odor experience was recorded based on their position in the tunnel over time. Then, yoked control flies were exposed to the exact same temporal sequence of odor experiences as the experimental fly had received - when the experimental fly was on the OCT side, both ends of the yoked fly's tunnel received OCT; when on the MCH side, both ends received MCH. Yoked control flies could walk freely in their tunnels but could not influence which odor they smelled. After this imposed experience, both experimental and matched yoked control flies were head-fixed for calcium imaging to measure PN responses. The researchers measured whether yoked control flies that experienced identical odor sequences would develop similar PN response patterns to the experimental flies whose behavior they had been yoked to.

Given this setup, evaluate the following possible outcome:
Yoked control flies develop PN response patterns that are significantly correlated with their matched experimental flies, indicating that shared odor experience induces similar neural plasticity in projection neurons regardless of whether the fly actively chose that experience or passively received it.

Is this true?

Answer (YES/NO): NO